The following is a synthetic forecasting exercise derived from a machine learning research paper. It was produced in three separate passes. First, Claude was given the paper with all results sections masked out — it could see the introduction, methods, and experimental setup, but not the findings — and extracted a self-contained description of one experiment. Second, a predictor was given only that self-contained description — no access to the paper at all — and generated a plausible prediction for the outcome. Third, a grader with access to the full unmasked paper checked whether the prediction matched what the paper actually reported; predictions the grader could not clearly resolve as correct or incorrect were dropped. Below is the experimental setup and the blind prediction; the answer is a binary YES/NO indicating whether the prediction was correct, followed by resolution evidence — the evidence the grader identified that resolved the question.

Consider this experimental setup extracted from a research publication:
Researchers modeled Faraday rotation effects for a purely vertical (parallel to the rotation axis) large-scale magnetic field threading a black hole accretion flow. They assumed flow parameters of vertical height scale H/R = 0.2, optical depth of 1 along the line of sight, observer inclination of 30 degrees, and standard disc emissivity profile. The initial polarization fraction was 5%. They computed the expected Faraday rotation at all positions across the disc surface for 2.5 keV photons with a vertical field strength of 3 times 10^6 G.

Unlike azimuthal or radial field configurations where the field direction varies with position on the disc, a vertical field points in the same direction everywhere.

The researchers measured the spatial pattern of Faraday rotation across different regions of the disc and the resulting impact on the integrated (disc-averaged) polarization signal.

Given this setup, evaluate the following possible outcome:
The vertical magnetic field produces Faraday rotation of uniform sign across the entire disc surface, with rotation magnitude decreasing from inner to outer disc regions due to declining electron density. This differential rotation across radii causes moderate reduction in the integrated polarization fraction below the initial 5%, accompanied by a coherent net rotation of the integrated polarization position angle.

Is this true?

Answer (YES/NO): NO